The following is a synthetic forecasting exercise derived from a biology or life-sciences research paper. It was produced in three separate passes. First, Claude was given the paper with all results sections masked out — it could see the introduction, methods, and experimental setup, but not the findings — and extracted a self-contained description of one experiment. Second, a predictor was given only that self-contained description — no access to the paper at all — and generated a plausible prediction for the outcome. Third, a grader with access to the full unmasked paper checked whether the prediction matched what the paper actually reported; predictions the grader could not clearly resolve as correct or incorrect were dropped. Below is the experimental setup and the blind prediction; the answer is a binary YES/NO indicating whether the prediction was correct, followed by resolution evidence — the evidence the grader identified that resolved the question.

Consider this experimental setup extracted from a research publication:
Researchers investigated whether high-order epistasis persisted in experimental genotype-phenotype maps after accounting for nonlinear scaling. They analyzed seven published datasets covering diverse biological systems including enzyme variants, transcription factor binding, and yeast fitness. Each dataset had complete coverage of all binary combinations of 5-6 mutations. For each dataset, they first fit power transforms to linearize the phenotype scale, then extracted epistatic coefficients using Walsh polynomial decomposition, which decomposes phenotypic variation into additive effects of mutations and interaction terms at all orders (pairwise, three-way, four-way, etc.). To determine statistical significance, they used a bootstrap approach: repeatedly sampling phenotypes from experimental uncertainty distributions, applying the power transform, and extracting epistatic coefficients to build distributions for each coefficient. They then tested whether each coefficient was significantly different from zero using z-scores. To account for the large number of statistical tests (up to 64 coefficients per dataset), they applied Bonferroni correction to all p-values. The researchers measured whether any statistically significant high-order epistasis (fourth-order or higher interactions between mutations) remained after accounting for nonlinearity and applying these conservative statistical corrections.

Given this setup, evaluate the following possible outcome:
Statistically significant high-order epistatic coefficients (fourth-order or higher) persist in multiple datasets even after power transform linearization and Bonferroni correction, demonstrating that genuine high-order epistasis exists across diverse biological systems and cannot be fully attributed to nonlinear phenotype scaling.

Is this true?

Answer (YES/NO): YES